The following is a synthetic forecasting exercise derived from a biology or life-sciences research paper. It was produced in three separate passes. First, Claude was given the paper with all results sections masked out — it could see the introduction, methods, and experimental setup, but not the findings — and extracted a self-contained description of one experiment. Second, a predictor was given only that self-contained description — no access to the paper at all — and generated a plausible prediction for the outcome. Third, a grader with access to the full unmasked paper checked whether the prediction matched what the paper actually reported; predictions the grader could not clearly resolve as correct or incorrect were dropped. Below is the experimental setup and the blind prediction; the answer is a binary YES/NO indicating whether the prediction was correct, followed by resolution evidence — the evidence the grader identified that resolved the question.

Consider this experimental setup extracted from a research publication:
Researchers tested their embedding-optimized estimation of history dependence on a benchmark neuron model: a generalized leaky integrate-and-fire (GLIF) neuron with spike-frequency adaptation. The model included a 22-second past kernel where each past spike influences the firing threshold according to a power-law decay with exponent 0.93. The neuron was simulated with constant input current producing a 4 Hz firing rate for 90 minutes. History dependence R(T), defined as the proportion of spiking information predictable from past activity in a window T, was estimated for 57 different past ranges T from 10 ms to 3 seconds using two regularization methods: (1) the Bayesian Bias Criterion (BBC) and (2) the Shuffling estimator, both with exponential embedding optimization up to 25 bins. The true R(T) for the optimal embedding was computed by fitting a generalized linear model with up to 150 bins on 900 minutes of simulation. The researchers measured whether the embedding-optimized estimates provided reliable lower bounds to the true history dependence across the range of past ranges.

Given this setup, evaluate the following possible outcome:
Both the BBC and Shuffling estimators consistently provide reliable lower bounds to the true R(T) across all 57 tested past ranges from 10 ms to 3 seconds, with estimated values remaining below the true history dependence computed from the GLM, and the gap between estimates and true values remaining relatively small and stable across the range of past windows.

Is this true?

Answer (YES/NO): NO